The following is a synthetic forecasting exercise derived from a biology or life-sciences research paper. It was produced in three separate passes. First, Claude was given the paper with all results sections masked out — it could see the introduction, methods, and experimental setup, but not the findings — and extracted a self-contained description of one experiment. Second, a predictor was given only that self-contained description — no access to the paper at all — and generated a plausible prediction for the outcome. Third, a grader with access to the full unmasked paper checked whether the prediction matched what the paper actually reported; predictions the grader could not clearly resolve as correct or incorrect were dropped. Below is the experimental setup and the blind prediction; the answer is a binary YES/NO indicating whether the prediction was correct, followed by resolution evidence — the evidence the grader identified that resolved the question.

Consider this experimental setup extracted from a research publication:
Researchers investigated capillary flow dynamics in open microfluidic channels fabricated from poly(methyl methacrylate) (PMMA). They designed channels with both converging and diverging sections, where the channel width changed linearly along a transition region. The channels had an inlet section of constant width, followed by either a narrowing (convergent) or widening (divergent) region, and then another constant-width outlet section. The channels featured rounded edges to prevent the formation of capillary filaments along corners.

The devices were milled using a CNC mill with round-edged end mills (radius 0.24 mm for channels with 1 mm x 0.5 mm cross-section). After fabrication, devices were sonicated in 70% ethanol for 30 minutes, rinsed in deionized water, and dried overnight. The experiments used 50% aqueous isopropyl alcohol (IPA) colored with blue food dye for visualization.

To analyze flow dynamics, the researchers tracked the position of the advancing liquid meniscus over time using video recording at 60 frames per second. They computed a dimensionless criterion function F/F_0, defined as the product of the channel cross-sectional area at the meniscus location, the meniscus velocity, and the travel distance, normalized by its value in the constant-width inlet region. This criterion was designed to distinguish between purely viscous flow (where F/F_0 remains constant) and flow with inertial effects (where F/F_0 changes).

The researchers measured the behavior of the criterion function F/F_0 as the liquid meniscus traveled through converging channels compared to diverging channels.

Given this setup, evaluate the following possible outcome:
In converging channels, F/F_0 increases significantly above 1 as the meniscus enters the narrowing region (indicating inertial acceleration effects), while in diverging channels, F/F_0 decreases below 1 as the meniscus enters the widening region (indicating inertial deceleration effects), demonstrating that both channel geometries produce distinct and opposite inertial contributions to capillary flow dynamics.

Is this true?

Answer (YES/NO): NO